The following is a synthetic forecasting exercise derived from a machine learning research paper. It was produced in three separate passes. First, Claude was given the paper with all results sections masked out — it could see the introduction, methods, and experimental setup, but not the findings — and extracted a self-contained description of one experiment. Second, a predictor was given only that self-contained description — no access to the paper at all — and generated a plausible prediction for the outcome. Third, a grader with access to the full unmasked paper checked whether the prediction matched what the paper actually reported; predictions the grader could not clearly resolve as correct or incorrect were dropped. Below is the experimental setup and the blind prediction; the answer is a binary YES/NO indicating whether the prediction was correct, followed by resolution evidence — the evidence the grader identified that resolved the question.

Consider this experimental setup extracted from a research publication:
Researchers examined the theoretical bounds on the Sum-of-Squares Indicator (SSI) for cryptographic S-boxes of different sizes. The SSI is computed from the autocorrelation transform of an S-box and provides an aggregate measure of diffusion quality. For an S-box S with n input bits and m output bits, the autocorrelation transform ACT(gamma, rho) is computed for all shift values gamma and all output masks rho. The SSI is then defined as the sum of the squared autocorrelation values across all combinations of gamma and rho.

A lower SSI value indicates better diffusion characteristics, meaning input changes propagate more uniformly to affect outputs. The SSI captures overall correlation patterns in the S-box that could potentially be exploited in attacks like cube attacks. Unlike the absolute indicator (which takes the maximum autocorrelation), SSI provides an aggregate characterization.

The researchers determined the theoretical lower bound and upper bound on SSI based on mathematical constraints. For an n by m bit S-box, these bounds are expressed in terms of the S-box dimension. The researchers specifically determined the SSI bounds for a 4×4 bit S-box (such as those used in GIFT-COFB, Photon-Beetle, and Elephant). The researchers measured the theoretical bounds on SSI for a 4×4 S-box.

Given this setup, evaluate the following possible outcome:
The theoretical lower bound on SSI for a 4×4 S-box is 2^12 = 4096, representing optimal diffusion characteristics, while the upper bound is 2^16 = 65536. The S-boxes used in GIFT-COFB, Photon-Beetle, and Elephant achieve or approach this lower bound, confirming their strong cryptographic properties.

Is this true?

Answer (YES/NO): NO